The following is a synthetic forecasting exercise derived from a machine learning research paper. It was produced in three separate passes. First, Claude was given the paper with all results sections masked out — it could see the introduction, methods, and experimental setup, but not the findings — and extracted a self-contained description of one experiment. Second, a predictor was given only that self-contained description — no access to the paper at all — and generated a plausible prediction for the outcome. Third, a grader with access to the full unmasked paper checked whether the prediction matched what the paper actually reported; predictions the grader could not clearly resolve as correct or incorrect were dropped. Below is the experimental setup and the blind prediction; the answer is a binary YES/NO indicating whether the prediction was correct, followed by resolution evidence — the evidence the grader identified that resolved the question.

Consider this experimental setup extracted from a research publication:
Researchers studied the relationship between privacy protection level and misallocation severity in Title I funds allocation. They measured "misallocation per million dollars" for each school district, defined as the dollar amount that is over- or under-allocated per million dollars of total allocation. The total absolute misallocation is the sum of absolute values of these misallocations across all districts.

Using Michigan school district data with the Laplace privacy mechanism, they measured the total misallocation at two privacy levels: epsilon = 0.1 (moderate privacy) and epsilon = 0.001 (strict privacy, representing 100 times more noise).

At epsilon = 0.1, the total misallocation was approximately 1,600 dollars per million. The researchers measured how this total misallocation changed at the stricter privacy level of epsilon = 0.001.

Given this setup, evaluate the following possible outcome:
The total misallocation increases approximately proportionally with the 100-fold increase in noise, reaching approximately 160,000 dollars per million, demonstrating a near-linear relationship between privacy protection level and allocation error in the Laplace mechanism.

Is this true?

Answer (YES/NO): NO